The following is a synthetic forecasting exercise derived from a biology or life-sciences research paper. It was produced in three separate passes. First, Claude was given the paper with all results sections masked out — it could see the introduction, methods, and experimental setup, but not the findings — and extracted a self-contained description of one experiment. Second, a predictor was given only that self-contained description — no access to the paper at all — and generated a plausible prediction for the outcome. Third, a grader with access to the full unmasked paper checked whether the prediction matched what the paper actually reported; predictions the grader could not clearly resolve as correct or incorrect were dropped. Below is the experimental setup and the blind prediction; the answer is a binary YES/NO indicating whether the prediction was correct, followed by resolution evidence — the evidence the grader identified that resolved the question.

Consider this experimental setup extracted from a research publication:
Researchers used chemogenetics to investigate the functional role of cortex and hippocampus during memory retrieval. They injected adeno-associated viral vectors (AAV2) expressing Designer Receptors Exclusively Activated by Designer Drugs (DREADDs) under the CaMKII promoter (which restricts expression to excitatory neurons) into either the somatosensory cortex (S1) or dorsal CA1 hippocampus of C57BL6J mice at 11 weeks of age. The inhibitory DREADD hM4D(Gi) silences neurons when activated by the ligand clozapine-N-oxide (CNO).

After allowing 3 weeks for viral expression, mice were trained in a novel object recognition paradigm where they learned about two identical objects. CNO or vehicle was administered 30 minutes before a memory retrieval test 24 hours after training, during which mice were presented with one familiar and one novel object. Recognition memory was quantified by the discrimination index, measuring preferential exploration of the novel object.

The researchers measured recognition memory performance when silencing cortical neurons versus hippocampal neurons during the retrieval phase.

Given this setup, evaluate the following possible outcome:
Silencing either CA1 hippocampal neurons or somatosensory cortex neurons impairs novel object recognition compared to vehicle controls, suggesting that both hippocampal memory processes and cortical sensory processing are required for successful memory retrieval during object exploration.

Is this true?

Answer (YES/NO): NO